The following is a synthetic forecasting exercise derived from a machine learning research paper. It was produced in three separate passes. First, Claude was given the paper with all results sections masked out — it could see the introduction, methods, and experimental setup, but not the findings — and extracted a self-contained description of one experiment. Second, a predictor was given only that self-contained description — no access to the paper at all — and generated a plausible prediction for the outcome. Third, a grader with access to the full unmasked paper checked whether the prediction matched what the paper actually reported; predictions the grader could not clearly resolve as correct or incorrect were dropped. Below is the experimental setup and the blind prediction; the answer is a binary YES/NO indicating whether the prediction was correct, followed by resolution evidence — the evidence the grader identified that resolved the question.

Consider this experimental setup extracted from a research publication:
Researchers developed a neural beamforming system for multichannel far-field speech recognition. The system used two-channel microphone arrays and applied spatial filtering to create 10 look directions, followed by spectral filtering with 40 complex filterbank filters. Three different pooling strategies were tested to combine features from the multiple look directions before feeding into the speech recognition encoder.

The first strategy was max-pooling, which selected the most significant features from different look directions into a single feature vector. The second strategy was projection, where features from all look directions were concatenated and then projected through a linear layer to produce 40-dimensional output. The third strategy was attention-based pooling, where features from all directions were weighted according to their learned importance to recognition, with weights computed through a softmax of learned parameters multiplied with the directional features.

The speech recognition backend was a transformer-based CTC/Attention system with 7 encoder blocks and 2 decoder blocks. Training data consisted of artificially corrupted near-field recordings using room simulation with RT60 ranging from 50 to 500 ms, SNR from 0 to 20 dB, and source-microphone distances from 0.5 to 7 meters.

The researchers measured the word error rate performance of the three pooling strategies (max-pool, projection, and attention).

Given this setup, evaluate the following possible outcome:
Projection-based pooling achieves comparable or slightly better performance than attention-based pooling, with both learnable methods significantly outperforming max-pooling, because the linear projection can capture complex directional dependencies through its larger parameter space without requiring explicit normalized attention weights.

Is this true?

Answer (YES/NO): NO